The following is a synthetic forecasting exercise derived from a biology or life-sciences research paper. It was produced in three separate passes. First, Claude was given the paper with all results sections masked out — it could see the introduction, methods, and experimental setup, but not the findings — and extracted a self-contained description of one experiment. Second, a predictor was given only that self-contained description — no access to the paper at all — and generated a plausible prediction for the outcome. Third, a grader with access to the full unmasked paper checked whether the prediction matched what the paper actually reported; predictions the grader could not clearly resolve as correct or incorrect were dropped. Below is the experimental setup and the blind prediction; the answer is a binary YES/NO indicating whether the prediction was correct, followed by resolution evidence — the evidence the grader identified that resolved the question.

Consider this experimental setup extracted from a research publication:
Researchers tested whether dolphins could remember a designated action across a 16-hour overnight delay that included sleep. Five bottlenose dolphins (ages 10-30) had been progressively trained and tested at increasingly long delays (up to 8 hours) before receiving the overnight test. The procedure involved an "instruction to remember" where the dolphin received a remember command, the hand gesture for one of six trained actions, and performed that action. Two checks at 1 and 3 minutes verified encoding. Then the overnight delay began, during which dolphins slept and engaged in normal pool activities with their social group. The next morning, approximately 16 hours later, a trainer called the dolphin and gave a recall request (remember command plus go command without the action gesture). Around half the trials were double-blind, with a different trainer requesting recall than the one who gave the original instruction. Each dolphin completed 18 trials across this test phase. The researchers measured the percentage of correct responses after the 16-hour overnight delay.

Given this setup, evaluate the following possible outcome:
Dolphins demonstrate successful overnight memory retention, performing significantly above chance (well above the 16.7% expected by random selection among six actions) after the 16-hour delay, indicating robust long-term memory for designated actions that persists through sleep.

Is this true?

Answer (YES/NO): YES